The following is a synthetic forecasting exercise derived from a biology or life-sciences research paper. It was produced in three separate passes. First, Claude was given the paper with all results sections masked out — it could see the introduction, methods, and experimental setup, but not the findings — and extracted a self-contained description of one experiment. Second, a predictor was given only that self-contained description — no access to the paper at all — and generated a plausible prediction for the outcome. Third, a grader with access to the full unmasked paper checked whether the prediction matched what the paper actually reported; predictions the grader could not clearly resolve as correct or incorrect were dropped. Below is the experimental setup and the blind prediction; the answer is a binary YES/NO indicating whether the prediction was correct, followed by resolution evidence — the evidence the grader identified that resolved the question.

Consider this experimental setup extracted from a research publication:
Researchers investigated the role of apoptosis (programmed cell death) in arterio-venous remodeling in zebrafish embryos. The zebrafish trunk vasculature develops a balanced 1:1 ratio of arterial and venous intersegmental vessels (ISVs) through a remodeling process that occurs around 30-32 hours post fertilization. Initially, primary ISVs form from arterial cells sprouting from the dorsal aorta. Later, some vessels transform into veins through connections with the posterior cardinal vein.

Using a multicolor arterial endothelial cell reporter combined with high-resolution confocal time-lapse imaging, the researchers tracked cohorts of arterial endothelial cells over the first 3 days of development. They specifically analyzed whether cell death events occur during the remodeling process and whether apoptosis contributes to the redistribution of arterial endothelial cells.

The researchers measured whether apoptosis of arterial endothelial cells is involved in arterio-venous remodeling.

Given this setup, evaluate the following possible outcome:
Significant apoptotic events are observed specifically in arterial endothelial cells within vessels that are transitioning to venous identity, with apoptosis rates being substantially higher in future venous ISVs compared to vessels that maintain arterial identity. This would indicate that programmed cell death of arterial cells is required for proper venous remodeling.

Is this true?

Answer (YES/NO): NO